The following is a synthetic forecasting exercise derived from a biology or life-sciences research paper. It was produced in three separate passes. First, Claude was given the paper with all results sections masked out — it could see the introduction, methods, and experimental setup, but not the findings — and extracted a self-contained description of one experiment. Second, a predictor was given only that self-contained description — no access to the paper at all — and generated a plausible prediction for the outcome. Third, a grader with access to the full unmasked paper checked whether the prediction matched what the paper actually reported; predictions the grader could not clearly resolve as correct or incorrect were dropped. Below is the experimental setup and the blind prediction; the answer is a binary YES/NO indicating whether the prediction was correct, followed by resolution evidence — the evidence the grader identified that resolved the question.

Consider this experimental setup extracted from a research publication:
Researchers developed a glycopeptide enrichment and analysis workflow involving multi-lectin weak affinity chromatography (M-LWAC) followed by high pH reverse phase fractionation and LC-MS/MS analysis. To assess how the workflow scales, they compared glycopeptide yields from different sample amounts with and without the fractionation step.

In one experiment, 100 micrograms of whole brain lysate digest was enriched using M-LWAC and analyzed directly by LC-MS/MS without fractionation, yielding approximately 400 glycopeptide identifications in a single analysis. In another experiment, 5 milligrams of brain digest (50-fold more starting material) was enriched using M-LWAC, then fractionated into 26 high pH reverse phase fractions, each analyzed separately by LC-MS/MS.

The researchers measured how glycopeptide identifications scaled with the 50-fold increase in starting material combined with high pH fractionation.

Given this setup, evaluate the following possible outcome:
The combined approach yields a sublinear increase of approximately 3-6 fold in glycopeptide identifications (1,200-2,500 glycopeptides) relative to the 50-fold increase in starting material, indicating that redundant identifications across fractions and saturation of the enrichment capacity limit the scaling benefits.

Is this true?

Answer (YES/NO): NO